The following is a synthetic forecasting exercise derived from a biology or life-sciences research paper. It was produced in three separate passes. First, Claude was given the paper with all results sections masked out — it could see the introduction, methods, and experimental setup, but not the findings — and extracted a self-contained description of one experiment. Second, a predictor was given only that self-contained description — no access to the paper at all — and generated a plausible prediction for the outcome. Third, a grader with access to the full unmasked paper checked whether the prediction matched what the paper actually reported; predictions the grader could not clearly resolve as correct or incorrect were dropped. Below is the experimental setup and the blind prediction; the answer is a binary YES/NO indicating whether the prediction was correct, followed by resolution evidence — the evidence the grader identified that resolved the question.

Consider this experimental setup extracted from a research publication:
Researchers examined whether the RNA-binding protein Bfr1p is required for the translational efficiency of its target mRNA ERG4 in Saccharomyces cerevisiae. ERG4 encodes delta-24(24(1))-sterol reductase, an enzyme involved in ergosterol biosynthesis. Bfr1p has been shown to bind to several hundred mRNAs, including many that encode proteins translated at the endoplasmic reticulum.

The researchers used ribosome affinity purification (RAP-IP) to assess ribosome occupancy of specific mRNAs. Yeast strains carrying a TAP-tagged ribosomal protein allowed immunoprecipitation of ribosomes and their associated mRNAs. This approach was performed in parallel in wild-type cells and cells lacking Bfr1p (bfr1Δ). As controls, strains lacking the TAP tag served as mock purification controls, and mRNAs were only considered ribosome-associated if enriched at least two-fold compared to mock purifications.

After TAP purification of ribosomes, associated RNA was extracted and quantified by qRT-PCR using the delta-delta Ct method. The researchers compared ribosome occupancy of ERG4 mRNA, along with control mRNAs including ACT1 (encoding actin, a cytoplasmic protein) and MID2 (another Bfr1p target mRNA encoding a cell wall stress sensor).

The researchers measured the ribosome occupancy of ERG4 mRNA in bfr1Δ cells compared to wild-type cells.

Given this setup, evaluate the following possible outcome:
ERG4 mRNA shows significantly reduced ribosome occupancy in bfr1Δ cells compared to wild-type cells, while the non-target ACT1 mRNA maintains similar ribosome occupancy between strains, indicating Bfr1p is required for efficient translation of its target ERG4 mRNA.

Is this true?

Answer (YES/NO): YES